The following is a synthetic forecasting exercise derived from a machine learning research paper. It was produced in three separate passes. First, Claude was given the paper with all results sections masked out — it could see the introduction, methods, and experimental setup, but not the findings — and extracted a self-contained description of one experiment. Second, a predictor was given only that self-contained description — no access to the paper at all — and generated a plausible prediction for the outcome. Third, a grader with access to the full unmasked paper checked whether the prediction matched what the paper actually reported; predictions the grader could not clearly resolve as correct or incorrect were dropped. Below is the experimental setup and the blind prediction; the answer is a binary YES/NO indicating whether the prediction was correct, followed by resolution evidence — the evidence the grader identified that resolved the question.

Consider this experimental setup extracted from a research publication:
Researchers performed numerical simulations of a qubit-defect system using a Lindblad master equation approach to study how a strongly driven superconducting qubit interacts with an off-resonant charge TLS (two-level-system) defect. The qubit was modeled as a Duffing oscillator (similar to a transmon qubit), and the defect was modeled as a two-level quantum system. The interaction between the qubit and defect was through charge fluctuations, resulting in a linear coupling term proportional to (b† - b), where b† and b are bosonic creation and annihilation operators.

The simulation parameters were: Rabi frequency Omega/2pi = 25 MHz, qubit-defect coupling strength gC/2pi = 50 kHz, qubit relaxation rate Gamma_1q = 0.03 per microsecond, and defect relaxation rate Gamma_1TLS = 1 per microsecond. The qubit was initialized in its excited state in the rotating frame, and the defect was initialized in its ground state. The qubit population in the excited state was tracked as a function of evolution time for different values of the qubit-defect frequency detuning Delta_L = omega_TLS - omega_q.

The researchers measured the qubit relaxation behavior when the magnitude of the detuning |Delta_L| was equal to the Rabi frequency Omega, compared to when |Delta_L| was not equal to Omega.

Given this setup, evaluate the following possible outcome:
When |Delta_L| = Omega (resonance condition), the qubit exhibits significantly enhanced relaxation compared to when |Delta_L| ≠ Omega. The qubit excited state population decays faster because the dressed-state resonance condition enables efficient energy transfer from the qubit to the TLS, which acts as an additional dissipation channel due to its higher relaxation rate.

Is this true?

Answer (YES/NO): YES